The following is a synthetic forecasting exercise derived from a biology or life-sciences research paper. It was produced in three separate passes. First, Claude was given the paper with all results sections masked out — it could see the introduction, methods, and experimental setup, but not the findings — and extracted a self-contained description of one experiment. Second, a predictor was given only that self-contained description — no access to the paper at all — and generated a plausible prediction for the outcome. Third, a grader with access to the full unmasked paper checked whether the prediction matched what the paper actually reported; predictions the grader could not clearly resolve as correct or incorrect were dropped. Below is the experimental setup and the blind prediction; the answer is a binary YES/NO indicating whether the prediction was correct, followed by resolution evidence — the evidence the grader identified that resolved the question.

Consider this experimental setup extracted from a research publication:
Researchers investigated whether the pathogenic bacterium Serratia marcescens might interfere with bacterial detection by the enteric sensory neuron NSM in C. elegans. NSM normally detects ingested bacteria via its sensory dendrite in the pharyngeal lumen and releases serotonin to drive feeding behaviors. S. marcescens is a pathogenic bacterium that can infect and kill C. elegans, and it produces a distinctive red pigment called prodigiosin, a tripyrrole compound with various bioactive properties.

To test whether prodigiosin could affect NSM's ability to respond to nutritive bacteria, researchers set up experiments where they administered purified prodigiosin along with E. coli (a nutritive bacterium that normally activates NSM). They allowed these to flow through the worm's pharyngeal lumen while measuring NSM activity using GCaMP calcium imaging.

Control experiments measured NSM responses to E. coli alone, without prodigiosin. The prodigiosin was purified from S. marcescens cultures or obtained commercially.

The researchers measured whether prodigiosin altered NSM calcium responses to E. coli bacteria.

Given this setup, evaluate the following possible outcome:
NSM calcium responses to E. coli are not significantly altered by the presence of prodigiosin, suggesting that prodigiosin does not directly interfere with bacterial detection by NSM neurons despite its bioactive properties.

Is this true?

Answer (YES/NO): NO